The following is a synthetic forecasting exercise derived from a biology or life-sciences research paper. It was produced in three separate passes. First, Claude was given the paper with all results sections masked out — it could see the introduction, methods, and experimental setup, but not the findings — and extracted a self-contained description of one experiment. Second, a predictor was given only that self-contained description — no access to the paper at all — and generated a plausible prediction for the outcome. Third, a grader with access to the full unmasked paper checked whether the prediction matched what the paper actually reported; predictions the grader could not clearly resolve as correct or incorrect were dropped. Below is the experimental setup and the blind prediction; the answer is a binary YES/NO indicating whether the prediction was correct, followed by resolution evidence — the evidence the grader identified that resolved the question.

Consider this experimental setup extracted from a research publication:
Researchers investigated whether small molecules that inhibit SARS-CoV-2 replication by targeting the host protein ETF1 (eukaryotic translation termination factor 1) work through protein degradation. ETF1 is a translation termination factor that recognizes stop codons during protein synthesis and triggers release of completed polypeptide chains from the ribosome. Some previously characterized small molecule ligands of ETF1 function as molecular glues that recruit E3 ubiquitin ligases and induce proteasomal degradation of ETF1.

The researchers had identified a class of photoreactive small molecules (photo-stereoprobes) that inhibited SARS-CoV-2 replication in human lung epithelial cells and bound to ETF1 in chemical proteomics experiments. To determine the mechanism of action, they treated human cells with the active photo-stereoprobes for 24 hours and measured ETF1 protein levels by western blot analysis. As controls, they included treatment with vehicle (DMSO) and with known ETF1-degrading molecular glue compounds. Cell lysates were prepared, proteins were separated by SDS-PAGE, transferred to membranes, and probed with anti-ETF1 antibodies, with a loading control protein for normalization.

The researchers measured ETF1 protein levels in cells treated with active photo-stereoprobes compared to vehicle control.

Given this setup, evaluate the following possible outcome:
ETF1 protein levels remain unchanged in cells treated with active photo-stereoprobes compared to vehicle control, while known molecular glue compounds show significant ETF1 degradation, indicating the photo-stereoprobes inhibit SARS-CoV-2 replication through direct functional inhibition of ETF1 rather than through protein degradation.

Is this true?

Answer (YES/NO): YES